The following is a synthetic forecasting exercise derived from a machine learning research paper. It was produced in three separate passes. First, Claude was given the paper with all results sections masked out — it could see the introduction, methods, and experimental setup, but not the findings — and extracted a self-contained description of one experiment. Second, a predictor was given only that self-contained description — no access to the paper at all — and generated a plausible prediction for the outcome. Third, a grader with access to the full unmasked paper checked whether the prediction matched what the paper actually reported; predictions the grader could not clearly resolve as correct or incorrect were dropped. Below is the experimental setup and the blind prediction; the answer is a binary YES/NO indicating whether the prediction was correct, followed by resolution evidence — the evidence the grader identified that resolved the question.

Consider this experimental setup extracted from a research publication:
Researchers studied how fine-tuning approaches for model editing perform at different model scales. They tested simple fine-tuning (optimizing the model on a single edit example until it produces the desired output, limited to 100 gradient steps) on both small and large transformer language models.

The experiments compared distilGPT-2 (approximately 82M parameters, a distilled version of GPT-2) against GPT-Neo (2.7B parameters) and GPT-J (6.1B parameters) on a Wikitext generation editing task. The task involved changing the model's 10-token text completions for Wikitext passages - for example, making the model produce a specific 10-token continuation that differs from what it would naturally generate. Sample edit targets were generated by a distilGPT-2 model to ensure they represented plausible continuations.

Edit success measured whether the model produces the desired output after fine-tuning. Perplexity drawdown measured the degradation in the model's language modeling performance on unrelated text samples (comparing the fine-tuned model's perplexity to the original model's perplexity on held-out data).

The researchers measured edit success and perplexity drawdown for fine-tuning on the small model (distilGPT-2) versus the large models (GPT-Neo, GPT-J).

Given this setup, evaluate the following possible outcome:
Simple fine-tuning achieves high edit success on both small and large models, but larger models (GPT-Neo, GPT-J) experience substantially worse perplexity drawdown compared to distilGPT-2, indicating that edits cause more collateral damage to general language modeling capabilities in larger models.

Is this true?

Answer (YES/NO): NO